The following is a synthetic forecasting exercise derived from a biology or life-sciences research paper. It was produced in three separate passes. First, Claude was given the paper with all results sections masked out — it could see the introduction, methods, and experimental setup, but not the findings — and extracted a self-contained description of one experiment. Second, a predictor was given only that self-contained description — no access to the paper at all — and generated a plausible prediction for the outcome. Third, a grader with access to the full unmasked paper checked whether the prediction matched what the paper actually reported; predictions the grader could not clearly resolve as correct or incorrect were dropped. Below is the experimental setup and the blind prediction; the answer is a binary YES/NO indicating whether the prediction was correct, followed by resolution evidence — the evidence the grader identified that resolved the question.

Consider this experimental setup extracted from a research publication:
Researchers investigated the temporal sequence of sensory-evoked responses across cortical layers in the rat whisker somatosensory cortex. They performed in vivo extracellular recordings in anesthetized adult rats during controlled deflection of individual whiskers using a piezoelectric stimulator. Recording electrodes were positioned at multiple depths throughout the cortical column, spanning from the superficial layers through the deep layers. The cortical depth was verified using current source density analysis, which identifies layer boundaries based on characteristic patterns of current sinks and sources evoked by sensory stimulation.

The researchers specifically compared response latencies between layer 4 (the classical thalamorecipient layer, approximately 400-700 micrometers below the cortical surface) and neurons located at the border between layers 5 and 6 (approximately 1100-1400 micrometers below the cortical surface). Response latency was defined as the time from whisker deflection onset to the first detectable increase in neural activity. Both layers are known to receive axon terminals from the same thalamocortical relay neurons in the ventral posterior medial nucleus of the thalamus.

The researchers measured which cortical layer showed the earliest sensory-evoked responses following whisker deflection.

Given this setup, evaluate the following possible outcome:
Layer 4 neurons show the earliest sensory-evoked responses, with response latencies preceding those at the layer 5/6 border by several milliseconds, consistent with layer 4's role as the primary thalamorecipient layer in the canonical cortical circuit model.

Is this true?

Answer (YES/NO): NO